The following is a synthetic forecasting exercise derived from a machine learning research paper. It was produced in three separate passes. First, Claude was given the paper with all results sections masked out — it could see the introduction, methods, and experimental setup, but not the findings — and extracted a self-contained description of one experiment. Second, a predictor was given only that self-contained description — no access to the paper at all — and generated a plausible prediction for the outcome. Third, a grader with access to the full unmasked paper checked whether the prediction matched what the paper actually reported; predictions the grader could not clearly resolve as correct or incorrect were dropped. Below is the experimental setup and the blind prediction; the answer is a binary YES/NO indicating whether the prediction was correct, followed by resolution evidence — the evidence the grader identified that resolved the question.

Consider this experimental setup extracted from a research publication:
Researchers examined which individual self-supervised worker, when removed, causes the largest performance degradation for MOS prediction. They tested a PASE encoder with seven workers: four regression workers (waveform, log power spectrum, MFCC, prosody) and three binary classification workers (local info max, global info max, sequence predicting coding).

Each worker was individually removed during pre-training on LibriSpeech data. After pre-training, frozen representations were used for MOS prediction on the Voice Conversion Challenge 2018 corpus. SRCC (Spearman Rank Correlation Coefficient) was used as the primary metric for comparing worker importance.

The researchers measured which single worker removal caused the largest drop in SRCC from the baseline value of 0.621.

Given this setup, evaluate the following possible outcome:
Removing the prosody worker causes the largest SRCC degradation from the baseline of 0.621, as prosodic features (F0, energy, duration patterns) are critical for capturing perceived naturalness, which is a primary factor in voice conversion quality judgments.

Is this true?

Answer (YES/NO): YES